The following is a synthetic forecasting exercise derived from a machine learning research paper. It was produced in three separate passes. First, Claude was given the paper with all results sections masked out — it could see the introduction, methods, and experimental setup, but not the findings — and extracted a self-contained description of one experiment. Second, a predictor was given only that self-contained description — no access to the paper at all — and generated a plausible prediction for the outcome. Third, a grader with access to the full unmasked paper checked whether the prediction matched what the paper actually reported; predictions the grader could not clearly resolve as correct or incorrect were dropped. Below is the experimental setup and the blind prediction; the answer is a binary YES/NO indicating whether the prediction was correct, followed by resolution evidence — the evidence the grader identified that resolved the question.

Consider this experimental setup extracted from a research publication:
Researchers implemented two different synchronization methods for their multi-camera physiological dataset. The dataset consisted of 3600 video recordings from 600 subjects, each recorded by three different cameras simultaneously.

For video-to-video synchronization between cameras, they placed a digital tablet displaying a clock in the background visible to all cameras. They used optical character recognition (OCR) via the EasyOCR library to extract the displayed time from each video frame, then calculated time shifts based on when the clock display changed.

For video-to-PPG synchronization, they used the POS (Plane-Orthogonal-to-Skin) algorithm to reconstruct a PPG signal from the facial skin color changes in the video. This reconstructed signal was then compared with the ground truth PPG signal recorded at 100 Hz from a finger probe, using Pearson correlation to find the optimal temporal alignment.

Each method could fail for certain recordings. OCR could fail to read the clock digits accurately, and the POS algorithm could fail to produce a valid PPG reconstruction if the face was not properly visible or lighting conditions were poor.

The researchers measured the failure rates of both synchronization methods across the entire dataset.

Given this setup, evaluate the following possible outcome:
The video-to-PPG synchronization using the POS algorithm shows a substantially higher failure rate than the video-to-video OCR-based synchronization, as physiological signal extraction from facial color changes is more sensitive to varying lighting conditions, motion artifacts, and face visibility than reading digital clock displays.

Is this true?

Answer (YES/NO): YES